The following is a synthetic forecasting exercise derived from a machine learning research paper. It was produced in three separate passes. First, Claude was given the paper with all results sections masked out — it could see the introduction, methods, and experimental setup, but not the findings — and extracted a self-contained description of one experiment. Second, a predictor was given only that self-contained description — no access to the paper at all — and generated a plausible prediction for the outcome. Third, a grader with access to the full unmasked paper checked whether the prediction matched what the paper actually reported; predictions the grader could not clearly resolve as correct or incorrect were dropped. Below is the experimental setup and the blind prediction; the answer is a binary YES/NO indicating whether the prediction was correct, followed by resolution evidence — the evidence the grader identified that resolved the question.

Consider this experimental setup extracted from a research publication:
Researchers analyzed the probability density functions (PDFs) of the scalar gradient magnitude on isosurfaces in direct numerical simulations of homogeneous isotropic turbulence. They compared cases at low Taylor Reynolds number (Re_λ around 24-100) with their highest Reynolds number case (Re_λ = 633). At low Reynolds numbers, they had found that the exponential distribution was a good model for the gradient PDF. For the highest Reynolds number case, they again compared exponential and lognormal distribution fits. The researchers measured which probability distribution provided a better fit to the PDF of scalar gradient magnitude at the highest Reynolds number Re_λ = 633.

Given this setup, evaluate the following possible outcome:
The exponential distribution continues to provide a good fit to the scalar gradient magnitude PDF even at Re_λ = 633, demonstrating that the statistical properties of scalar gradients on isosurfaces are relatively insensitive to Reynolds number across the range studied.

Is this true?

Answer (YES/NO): NO